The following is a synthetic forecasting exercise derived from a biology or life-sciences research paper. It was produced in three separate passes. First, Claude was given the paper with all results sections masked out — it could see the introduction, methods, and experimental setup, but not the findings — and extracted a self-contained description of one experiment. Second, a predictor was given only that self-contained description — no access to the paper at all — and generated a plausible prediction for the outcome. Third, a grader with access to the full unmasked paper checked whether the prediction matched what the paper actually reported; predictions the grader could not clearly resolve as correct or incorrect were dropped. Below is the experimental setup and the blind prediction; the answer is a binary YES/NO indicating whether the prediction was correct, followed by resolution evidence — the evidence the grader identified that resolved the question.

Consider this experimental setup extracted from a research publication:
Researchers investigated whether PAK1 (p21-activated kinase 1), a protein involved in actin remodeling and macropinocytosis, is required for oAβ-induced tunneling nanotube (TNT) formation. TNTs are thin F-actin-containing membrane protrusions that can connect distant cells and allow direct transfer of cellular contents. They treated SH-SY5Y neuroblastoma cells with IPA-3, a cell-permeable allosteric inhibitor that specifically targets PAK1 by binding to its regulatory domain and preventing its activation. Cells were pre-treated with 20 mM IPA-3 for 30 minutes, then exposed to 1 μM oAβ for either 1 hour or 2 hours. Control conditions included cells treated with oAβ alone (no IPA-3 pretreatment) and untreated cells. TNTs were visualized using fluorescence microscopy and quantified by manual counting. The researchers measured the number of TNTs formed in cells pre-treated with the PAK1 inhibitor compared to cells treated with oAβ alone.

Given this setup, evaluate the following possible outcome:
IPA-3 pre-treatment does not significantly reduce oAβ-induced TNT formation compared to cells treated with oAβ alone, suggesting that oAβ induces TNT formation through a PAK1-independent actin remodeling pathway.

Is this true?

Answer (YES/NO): NO